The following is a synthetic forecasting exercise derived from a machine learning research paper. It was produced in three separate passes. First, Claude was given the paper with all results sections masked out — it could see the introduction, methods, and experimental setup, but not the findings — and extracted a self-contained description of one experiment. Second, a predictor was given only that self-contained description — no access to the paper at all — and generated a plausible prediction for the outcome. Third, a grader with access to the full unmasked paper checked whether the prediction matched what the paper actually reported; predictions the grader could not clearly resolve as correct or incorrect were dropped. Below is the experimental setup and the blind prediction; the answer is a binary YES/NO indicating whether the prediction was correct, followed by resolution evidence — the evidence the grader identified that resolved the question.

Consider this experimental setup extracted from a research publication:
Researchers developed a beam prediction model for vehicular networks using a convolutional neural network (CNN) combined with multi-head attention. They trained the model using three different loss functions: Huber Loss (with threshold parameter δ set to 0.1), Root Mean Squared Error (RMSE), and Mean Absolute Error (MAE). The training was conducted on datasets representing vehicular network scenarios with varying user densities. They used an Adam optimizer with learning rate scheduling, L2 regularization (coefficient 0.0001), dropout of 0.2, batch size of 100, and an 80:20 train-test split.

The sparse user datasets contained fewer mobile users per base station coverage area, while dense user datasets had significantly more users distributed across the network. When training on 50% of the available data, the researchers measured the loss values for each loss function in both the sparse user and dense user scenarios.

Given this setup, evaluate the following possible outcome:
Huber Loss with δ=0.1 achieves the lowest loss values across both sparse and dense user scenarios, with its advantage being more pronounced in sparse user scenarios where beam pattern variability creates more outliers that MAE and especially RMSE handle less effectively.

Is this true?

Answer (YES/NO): NO